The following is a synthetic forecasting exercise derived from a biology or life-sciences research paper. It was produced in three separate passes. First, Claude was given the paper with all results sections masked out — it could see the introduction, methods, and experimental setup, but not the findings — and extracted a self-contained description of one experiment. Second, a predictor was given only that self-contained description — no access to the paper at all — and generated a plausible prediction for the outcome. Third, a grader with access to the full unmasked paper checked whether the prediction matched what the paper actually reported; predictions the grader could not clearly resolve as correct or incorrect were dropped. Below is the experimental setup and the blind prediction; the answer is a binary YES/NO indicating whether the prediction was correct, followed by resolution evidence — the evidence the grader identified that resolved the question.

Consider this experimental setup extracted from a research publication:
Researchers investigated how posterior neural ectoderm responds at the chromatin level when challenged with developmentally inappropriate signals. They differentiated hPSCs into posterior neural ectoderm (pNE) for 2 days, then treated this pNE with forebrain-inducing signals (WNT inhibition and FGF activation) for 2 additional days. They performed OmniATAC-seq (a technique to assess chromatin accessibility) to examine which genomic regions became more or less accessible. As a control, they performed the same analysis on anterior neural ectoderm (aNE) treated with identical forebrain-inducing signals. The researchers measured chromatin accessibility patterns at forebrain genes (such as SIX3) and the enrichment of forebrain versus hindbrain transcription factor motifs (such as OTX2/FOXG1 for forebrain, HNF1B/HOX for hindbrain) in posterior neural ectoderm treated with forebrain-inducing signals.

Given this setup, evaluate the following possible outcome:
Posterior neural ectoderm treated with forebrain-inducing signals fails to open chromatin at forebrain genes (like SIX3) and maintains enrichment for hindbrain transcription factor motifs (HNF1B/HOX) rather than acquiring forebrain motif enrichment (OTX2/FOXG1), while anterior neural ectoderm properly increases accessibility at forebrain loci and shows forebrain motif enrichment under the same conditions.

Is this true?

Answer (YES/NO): YES